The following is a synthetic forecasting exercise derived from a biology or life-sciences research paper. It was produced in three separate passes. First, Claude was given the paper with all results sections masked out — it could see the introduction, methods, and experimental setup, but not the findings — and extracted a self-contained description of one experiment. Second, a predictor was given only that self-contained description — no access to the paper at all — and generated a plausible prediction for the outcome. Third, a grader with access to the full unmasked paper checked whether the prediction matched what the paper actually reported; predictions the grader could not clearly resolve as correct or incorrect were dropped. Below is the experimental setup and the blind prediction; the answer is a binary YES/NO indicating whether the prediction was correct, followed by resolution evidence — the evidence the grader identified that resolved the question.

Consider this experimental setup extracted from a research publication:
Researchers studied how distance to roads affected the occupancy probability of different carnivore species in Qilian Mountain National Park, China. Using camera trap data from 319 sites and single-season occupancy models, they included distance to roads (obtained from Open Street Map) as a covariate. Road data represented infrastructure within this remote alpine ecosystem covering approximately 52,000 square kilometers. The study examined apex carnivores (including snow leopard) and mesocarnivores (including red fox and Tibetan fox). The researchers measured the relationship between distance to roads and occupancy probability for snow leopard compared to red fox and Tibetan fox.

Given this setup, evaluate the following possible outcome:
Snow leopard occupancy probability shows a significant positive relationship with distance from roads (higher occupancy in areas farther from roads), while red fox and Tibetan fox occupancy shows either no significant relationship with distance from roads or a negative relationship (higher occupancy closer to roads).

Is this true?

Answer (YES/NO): NO